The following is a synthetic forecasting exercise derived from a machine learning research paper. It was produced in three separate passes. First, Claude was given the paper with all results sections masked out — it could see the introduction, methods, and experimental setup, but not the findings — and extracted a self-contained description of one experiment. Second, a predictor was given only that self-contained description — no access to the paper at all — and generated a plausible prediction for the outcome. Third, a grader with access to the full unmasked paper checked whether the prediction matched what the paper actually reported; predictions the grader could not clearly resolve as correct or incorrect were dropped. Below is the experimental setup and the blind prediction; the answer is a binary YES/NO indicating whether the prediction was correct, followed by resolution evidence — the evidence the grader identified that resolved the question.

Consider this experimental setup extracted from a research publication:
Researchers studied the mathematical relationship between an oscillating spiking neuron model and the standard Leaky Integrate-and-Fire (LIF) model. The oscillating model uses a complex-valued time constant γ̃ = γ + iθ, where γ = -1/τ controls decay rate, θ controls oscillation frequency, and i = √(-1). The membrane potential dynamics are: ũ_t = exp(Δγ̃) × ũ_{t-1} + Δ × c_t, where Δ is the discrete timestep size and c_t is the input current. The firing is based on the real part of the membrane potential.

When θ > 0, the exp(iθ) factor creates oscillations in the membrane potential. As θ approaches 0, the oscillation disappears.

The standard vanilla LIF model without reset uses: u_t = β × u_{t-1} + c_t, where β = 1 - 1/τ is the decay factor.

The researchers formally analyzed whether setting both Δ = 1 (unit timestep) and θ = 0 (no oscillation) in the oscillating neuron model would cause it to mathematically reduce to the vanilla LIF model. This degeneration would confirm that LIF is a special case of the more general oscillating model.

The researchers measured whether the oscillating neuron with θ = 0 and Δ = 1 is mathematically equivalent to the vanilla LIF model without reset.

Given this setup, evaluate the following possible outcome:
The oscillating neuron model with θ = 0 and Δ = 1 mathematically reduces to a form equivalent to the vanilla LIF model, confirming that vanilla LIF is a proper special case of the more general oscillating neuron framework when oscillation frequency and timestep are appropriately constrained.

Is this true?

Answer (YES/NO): YES